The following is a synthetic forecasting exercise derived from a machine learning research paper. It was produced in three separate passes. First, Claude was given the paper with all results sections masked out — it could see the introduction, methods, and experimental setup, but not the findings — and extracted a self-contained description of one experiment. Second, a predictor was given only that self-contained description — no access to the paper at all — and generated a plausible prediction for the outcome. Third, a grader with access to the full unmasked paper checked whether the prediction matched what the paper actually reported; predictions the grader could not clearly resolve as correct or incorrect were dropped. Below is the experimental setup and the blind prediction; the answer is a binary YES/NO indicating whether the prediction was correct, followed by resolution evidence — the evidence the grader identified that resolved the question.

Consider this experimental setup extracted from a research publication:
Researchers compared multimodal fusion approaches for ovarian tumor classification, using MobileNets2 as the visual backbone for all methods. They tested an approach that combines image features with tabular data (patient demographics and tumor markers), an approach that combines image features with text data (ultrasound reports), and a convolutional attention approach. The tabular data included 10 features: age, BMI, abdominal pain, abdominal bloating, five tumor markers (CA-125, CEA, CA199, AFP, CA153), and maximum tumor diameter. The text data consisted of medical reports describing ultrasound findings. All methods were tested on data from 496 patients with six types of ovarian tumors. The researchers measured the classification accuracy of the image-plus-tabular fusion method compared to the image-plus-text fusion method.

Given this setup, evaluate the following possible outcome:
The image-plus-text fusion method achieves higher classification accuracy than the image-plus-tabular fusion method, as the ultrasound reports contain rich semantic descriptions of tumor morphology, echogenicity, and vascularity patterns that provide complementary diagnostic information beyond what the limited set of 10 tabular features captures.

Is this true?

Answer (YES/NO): YES